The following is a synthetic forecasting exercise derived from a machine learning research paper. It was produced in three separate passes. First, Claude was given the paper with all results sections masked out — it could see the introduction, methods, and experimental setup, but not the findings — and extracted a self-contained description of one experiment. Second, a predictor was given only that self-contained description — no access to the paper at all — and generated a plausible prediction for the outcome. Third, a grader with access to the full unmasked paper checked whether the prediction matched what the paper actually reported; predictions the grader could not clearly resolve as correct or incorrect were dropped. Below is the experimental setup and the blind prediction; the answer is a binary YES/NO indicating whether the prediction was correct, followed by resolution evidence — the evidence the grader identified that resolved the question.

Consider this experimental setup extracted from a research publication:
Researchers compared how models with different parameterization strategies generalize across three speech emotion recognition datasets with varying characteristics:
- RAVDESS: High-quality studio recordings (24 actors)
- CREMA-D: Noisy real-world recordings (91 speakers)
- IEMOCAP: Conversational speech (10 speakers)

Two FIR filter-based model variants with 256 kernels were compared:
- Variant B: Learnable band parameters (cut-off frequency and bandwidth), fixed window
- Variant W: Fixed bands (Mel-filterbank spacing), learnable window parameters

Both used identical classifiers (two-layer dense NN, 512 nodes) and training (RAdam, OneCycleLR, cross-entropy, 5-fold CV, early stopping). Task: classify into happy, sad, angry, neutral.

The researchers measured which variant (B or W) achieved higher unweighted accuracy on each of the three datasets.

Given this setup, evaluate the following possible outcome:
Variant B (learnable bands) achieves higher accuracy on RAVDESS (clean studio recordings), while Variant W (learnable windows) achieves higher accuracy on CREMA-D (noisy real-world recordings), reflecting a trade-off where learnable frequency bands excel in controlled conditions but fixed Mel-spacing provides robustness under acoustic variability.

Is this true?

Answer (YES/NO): NO